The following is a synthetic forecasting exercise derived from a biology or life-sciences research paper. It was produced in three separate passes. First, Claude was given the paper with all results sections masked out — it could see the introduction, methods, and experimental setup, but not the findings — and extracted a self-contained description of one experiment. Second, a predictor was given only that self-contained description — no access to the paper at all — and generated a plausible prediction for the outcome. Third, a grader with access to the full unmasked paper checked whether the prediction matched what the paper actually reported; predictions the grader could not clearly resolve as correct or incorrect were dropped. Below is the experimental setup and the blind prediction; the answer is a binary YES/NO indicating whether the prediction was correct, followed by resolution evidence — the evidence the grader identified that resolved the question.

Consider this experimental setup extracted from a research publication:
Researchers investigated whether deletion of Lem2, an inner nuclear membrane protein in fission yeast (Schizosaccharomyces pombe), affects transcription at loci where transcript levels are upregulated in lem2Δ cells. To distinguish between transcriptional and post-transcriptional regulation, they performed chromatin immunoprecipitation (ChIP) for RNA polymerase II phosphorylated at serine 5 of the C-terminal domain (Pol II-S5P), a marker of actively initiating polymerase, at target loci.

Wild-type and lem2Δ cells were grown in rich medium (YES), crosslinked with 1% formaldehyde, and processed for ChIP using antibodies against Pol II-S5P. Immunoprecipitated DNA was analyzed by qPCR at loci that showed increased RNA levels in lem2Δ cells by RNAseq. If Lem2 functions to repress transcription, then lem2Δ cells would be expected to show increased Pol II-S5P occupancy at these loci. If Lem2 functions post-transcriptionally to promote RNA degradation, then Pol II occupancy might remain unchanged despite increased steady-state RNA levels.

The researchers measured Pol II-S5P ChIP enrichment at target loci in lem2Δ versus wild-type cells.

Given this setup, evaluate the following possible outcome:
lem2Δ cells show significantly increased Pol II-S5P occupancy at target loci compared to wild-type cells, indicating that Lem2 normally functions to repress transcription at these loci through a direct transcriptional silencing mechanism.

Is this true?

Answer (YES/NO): NO